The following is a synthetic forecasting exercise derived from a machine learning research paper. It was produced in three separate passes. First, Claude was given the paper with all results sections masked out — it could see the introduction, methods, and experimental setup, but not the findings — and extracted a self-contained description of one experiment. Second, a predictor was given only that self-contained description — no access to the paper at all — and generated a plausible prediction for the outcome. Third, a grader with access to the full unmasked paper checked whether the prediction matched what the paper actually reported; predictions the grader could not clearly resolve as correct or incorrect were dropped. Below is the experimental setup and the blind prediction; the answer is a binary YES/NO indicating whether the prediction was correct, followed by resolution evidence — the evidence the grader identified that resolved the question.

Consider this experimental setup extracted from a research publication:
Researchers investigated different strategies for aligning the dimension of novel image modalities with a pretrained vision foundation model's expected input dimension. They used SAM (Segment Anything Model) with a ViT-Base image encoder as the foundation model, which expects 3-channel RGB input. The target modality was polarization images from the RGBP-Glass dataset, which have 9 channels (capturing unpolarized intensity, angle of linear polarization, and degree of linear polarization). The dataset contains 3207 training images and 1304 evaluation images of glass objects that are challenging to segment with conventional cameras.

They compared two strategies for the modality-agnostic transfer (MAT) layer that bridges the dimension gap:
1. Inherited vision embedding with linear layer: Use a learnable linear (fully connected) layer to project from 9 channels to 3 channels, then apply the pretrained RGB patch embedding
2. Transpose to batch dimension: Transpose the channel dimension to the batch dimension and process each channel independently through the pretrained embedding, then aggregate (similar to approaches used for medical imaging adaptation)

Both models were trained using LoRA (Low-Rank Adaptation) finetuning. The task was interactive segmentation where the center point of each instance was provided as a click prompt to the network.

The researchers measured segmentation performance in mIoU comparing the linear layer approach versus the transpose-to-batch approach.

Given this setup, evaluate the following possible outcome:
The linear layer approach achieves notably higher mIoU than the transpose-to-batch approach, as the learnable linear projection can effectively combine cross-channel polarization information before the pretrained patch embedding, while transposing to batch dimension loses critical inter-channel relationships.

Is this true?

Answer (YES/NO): NO